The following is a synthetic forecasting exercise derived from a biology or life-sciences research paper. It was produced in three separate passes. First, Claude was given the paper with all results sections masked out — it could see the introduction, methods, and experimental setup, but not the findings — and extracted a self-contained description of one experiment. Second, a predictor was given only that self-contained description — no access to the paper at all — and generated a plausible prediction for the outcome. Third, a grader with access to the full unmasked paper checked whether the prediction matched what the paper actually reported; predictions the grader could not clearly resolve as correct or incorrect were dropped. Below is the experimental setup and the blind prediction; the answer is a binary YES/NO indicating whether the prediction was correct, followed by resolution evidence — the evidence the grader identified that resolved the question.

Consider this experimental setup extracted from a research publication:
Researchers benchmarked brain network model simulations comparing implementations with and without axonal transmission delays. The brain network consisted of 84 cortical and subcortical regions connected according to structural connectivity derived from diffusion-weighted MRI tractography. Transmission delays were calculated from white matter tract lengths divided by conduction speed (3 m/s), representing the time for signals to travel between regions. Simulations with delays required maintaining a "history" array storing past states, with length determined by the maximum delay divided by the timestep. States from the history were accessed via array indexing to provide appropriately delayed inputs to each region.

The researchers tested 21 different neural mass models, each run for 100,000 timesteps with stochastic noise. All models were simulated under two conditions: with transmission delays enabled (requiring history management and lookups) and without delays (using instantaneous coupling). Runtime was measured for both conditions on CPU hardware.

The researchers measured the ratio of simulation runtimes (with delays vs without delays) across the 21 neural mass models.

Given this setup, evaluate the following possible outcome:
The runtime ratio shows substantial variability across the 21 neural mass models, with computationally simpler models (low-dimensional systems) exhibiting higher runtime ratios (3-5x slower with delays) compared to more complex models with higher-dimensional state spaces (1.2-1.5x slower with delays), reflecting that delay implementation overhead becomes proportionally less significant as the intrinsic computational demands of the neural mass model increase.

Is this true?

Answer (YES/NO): NO